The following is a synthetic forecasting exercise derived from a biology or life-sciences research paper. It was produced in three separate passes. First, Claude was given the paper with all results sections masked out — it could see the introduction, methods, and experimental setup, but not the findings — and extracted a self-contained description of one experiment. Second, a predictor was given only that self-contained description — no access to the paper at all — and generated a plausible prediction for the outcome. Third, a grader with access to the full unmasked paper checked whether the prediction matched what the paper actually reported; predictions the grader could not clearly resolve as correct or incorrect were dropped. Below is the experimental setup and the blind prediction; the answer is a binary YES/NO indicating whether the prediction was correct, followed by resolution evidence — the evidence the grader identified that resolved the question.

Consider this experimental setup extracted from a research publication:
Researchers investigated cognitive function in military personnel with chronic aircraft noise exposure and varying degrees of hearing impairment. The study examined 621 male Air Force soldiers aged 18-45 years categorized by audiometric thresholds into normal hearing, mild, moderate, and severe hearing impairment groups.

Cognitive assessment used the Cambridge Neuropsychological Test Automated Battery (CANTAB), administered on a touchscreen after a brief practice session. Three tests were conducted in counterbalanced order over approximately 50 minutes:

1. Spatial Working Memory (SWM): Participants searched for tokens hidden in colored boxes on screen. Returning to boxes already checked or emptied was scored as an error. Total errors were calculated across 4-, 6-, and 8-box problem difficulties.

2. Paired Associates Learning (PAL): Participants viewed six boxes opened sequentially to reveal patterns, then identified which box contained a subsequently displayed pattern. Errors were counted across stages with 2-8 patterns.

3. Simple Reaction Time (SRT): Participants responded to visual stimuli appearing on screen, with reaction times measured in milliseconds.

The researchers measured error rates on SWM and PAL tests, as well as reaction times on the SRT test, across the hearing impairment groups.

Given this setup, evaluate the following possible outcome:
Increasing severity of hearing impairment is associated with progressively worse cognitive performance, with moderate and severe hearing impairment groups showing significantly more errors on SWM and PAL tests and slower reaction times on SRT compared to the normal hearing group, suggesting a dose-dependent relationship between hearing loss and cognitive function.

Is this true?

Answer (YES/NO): NO